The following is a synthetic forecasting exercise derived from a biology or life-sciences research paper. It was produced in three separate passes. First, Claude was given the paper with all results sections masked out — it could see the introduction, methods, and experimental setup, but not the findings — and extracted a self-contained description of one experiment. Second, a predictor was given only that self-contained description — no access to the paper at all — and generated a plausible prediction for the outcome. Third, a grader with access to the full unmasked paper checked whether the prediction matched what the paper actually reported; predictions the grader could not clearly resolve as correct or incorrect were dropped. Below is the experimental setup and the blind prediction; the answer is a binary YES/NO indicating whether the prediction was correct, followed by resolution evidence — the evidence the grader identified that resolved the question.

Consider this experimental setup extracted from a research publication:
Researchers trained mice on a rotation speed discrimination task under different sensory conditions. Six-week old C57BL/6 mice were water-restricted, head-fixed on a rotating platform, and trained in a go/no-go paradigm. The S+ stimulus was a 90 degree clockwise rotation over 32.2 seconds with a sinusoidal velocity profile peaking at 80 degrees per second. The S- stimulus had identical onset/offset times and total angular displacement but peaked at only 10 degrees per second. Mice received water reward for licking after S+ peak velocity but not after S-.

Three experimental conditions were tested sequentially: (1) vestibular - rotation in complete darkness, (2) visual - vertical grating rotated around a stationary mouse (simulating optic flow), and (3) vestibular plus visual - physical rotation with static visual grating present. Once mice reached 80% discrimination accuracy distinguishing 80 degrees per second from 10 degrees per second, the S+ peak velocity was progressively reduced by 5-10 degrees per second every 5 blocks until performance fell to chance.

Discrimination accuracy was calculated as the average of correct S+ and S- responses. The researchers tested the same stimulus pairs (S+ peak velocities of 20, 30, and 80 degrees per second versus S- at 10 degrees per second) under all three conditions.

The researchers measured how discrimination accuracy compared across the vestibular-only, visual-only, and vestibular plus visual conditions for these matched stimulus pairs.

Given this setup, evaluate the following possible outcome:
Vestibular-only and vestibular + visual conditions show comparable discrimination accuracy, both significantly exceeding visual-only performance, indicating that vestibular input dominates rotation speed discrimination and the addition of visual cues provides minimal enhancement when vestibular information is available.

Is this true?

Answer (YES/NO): NO